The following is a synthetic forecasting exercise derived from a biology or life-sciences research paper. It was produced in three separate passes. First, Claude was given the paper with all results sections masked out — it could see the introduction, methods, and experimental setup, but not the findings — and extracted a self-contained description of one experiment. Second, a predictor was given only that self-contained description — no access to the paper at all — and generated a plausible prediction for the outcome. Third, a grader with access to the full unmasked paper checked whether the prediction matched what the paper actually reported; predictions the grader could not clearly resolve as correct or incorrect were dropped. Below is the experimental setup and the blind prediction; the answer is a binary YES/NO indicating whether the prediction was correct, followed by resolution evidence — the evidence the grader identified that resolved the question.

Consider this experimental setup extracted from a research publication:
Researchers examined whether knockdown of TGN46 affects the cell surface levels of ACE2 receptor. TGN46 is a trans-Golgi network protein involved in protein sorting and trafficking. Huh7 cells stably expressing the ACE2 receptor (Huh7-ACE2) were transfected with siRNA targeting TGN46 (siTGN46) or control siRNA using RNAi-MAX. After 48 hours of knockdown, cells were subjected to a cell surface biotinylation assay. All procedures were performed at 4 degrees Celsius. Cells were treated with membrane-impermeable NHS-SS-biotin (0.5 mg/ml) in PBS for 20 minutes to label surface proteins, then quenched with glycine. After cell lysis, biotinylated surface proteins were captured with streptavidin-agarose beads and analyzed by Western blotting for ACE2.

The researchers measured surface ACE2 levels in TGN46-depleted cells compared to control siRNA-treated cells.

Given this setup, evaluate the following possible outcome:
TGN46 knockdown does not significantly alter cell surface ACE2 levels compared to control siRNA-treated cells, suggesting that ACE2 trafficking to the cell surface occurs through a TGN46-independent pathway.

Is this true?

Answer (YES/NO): YES